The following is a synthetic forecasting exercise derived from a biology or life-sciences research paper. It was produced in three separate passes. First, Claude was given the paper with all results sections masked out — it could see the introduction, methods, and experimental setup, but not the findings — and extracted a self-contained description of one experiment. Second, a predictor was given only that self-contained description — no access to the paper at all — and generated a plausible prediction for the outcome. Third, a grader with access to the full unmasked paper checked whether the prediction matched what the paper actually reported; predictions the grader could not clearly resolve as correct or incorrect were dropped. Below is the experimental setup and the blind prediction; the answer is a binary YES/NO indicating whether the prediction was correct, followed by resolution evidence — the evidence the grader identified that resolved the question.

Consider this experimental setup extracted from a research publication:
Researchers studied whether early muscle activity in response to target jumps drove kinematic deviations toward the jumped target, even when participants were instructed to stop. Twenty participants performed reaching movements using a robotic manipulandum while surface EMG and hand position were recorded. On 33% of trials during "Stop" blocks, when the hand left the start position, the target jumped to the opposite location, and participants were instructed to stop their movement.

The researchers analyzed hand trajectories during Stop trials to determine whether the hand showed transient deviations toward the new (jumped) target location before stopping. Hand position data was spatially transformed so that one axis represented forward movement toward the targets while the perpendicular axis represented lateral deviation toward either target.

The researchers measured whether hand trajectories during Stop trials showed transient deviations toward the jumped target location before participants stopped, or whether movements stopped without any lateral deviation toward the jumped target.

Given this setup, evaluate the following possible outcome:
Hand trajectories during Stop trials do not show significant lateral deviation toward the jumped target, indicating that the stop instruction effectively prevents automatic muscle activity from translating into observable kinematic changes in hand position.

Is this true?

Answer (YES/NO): NO